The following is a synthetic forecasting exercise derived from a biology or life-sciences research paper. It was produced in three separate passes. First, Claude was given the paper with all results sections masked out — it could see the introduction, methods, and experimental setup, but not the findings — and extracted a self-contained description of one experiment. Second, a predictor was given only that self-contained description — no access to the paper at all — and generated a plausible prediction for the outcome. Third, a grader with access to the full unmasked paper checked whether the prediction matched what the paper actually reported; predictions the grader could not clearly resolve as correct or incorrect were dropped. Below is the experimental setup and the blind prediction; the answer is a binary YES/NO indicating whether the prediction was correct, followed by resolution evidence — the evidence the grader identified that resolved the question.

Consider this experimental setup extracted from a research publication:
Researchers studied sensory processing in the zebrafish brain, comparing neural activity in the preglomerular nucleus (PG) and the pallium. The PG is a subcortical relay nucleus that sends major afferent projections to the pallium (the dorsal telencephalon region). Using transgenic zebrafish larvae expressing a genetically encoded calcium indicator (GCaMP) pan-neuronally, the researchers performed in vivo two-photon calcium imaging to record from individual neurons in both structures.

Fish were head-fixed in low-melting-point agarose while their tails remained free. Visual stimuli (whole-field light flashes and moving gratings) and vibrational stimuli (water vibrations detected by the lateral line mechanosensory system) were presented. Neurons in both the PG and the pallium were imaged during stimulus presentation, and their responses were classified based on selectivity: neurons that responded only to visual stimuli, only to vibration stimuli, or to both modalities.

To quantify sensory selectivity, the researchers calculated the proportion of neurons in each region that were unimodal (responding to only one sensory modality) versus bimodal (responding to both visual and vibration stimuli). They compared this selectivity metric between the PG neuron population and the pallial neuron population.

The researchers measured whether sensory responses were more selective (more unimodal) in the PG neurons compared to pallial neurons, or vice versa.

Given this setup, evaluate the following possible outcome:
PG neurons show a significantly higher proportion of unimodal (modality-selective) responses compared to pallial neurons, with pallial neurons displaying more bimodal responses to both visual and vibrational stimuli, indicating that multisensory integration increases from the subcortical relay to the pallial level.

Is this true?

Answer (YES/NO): YES